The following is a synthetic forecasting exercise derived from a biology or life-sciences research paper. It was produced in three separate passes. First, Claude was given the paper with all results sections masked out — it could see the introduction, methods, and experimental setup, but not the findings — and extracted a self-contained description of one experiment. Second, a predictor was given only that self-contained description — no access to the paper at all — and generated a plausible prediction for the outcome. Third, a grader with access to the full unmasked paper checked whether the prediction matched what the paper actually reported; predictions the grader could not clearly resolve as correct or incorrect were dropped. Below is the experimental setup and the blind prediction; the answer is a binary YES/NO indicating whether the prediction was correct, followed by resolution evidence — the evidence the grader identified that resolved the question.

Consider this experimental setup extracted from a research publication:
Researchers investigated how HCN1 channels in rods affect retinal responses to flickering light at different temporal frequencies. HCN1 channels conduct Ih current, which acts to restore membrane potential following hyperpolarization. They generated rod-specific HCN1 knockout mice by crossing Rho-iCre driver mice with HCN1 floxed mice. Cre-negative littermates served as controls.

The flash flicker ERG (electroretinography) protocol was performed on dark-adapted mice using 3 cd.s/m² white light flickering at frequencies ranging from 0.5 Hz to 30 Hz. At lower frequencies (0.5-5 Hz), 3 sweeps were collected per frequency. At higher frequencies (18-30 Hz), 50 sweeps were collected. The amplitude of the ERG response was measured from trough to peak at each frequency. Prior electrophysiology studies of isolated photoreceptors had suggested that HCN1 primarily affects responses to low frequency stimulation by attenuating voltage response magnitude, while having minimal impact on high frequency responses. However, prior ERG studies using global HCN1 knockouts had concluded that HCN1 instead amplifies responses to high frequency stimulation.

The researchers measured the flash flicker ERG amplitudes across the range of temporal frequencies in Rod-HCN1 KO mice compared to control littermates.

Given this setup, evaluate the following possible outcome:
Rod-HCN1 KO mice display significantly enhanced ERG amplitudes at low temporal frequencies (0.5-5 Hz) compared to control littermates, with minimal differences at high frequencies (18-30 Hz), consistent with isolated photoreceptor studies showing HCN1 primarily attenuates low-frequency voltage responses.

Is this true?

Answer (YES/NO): NO